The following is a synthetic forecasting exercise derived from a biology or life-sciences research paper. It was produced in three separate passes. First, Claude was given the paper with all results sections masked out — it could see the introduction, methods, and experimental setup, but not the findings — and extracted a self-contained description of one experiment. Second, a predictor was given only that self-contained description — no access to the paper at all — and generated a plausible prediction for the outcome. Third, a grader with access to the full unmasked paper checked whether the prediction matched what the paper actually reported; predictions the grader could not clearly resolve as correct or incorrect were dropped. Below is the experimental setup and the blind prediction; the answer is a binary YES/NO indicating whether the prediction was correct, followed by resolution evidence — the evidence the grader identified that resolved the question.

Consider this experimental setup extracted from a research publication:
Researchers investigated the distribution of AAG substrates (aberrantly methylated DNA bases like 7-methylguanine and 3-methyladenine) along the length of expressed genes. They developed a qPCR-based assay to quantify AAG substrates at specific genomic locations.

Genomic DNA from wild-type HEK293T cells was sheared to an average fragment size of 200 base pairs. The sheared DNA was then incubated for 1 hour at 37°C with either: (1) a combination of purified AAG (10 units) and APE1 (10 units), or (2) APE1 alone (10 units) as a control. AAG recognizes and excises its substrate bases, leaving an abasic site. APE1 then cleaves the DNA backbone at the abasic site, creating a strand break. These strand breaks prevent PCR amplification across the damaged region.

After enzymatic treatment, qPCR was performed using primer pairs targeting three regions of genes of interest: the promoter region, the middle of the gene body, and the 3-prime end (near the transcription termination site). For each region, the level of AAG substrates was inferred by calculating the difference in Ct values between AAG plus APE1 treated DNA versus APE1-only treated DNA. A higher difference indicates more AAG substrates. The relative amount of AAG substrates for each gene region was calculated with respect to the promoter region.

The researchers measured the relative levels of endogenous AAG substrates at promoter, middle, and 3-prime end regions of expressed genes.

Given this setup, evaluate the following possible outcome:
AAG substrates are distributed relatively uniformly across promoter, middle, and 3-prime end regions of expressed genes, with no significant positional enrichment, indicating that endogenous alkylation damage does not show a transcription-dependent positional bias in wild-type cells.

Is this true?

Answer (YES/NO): NO